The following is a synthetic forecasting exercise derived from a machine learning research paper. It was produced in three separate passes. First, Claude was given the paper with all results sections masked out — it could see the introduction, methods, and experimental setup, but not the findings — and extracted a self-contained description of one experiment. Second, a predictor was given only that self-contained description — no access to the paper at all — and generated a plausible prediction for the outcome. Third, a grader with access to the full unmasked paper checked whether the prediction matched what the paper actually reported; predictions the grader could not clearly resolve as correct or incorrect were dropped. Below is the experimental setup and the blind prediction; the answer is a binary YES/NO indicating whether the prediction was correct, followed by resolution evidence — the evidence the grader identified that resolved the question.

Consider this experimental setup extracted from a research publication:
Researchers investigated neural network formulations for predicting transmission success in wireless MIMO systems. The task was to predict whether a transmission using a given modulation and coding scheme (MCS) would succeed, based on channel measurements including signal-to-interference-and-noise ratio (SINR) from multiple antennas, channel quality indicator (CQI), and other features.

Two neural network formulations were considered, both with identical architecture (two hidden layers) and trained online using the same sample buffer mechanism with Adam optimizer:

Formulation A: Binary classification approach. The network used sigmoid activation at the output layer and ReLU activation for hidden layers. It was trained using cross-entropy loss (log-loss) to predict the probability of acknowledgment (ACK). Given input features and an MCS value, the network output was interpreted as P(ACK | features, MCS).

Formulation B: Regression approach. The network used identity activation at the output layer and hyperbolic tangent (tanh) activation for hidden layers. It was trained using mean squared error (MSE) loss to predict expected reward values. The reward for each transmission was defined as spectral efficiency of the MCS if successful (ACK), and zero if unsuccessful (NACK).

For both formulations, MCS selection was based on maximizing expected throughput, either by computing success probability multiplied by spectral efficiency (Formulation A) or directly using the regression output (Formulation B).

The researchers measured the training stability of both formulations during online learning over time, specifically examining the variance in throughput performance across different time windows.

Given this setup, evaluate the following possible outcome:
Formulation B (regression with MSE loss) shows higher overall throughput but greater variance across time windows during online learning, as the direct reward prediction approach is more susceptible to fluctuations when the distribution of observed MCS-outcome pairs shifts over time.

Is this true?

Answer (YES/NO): NO